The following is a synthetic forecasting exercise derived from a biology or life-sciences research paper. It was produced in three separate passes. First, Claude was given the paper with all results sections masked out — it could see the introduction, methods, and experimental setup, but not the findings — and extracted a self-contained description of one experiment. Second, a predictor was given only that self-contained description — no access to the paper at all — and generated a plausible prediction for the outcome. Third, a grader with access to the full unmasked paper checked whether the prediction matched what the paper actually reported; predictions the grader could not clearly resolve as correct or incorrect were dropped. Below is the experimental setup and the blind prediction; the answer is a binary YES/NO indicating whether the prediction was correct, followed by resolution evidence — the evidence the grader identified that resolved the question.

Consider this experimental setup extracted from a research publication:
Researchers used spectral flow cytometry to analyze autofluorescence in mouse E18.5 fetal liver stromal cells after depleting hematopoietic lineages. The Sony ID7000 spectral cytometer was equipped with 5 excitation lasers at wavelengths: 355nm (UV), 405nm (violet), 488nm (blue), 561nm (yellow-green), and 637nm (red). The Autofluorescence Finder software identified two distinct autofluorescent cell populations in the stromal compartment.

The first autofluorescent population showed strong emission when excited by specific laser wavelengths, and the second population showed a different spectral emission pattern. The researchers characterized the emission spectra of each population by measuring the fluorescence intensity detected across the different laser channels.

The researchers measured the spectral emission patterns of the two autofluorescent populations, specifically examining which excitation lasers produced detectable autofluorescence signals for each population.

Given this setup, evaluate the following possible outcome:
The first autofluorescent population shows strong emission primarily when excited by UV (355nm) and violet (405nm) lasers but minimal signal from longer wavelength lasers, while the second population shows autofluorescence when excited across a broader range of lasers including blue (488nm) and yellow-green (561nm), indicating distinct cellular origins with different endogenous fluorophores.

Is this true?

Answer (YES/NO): YES